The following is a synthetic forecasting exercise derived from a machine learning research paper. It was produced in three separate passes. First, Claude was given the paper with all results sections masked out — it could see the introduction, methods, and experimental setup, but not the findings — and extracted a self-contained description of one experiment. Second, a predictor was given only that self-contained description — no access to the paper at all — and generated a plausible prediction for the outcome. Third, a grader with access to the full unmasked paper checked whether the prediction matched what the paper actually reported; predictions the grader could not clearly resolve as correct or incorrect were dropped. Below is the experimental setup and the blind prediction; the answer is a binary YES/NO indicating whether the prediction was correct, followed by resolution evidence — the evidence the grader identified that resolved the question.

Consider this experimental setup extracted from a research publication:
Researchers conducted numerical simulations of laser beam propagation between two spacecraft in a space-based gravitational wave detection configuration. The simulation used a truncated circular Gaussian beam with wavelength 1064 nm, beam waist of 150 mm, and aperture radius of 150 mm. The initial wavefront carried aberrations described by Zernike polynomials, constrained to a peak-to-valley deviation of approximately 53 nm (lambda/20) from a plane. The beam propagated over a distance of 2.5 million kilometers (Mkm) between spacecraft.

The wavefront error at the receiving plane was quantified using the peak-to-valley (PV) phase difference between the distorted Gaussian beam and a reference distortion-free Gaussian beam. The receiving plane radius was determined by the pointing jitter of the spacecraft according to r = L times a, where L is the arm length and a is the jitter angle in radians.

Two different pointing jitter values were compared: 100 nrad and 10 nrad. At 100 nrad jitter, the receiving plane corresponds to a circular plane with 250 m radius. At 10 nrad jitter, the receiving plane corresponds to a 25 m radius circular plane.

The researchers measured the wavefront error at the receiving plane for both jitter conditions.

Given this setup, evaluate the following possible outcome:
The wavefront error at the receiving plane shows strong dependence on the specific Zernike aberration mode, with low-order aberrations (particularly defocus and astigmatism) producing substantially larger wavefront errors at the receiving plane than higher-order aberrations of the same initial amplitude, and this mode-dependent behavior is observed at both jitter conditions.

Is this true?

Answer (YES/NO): YES